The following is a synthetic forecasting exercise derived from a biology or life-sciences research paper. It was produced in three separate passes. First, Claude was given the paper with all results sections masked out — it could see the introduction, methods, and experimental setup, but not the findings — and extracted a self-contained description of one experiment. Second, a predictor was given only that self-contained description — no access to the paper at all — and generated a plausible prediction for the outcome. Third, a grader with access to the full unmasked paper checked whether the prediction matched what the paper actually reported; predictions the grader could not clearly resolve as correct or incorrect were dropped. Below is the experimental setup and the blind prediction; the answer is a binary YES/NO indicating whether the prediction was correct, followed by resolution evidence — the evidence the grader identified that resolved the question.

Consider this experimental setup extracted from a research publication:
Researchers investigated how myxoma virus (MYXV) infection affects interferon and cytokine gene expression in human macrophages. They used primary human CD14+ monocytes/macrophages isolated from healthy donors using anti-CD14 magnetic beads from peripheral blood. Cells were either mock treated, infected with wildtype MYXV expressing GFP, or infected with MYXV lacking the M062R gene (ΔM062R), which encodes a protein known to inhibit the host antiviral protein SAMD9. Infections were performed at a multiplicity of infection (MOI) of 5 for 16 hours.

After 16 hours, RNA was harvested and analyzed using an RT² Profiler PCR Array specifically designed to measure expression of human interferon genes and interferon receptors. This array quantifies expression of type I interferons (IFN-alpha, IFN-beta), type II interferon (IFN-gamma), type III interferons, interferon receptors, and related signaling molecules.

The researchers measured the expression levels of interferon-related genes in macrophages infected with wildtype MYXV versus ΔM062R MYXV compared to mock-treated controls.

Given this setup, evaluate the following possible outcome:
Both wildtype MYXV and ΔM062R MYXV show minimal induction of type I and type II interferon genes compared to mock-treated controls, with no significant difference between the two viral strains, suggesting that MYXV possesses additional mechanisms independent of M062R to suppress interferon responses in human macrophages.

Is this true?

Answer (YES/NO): NO